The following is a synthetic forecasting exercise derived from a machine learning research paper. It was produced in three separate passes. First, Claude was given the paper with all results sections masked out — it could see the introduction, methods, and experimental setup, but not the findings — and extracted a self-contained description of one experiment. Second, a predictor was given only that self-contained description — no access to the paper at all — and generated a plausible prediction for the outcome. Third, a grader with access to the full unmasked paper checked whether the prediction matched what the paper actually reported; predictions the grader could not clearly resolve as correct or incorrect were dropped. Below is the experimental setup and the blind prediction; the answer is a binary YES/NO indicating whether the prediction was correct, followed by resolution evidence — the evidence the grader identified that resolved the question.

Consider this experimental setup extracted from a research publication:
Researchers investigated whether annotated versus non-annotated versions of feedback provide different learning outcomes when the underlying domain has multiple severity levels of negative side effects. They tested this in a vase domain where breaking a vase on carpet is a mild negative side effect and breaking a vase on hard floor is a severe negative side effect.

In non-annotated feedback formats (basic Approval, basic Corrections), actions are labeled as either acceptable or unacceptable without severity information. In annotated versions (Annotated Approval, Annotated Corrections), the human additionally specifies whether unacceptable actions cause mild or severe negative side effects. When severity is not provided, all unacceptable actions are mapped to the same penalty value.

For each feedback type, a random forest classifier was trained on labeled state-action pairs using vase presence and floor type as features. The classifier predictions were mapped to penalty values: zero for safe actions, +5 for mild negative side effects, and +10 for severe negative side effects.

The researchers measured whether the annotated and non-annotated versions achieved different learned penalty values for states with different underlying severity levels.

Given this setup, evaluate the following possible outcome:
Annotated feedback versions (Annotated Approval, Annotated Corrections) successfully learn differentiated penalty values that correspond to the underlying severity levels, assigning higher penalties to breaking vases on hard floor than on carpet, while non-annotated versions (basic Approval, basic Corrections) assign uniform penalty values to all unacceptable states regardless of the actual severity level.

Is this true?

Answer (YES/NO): YES